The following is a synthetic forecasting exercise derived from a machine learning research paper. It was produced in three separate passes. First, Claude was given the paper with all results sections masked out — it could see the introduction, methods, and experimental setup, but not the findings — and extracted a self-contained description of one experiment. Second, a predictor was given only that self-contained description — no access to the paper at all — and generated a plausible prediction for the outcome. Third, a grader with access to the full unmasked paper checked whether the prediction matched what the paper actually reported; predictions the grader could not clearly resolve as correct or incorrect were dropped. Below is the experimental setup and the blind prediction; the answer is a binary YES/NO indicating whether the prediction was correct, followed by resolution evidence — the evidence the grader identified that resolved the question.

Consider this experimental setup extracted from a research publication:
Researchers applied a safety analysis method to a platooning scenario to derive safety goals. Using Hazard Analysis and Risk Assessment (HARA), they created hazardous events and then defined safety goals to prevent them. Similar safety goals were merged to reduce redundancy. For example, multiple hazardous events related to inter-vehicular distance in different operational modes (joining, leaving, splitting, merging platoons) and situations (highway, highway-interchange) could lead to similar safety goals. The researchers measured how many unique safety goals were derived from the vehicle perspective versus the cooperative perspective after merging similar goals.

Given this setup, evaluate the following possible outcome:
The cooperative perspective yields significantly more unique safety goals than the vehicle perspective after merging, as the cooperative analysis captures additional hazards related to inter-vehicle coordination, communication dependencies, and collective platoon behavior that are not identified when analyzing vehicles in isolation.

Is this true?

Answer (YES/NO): NO